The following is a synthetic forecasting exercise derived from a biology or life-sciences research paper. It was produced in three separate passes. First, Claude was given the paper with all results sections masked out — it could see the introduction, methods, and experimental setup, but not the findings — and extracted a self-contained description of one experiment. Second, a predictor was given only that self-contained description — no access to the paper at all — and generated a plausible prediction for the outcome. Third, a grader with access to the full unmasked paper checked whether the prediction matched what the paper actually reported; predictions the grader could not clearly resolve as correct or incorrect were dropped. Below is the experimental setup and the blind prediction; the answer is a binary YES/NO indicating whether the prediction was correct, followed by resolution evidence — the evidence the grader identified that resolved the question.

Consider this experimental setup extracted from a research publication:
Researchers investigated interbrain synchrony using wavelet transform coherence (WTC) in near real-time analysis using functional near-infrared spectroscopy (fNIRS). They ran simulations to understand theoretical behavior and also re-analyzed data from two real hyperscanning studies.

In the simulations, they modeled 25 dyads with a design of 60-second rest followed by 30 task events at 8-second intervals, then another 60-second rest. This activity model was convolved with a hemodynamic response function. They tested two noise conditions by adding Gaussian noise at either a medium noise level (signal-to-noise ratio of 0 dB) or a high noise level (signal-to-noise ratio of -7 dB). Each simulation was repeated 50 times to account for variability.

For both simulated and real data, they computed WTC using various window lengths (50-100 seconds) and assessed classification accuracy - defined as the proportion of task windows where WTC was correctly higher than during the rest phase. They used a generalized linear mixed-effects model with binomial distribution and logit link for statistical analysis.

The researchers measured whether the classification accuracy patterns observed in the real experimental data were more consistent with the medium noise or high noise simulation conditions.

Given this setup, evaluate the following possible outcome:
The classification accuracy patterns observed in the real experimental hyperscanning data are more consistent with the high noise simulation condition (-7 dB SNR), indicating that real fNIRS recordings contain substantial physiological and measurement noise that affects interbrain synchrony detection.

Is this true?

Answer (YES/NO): YES